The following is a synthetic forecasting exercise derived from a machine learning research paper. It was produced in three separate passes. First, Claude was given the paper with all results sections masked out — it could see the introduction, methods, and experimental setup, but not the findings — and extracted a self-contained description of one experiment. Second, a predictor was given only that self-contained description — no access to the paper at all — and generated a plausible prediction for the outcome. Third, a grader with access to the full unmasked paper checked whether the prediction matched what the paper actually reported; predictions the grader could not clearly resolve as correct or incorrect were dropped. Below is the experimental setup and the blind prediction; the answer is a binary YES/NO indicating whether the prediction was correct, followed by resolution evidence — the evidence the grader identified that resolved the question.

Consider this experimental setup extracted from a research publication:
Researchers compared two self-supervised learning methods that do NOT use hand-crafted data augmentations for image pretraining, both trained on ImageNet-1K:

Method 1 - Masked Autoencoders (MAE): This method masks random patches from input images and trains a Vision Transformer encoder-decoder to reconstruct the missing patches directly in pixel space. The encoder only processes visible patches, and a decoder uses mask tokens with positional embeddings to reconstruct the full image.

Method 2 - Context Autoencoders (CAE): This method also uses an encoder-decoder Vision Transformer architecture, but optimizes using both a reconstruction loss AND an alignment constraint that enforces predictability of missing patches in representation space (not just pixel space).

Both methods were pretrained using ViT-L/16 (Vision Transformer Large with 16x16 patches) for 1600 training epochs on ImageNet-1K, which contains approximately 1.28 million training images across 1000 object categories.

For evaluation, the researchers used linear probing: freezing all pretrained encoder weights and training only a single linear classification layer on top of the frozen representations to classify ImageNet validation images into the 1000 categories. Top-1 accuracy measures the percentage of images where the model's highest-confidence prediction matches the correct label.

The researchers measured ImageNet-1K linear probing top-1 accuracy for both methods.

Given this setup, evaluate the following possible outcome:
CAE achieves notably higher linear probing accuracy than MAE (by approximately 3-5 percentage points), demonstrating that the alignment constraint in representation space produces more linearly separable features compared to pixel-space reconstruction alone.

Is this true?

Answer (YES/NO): NO